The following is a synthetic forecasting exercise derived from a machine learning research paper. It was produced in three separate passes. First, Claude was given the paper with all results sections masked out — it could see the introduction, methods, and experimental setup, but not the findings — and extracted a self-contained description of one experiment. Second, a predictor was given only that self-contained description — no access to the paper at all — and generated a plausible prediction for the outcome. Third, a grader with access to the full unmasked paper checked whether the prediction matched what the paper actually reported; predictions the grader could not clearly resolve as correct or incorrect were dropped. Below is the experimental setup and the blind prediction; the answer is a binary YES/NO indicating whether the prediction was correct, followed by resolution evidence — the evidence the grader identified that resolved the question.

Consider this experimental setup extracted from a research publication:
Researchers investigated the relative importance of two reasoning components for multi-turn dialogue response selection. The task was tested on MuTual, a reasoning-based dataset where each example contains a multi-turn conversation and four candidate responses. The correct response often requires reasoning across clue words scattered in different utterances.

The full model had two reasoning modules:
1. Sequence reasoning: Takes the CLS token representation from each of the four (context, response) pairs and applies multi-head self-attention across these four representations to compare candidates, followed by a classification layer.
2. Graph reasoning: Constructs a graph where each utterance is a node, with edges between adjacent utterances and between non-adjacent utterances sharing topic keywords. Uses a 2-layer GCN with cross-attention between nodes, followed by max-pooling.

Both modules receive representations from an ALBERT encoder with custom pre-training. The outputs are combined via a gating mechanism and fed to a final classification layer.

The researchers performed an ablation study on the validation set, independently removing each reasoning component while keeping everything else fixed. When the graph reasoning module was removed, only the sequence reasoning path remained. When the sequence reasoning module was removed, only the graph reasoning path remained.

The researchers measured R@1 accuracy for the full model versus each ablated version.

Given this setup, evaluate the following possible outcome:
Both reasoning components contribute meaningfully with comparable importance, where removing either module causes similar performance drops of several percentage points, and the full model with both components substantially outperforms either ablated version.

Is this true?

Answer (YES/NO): NO